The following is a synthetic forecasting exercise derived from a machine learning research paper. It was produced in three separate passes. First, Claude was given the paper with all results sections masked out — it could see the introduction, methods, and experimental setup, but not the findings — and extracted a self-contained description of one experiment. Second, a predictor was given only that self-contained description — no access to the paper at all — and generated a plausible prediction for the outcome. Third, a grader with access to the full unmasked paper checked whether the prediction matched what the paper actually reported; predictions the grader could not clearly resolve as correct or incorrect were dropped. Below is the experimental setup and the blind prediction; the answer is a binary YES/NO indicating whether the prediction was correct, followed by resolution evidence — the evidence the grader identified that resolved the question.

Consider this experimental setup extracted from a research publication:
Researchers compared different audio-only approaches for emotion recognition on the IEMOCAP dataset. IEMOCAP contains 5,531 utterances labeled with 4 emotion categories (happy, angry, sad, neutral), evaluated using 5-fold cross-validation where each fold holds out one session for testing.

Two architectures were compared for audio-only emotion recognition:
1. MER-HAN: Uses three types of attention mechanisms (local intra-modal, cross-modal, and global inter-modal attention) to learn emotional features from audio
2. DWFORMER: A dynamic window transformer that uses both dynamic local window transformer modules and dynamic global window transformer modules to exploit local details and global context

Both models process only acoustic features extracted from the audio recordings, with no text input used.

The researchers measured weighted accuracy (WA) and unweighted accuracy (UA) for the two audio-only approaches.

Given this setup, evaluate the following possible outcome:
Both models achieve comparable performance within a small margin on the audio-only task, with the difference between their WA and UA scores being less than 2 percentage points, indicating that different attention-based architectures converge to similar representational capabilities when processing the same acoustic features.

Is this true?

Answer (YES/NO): NO